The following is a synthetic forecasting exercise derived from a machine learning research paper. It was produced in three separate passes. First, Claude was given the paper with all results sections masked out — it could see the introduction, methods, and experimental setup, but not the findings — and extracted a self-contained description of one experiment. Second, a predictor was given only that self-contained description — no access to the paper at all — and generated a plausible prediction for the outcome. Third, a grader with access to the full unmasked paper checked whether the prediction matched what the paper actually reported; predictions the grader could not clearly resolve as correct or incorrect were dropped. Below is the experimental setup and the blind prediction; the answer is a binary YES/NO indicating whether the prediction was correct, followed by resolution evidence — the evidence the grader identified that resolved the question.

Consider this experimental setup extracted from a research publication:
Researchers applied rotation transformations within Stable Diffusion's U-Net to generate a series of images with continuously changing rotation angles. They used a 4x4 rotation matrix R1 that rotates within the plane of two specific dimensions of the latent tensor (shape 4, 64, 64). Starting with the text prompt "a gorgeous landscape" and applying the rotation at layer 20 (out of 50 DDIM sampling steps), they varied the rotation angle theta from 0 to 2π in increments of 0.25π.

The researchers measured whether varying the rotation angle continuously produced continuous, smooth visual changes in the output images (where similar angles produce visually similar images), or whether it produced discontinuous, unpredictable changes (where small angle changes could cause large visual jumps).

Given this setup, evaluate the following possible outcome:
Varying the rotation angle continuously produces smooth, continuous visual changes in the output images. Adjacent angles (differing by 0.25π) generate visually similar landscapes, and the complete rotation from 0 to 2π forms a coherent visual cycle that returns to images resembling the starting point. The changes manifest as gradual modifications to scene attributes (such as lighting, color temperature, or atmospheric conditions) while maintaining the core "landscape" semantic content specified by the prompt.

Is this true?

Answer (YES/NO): NO